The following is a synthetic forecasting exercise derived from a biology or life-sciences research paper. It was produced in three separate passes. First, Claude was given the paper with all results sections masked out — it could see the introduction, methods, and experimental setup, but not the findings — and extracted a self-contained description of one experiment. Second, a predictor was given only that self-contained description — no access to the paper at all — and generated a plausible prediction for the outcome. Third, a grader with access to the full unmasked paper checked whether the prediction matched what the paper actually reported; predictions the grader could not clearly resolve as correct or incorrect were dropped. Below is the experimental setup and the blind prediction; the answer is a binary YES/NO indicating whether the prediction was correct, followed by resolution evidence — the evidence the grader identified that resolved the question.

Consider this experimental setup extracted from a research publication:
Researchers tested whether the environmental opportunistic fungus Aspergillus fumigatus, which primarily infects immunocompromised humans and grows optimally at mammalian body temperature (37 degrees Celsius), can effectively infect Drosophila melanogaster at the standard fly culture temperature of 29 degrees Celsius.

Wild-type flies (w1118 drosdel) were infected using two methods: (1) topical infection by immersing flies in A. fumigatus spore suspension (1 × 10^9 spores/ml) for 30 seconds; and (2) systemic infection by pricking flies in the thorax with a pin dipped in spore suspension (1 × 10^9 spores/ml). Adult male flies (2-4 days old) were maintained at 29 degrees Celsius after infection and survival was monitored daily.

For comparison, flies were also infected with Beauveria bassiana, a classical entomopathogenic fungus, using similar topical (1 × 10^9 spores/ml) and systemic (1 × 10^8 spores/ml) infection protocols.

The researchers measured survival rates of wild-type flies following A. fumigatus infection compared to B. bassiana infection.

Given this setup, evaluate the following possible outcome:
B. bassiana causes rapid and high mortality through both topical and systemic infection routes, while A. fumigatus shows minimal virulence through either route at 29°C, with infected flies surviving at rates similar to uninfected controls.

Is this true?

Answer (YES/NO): NO